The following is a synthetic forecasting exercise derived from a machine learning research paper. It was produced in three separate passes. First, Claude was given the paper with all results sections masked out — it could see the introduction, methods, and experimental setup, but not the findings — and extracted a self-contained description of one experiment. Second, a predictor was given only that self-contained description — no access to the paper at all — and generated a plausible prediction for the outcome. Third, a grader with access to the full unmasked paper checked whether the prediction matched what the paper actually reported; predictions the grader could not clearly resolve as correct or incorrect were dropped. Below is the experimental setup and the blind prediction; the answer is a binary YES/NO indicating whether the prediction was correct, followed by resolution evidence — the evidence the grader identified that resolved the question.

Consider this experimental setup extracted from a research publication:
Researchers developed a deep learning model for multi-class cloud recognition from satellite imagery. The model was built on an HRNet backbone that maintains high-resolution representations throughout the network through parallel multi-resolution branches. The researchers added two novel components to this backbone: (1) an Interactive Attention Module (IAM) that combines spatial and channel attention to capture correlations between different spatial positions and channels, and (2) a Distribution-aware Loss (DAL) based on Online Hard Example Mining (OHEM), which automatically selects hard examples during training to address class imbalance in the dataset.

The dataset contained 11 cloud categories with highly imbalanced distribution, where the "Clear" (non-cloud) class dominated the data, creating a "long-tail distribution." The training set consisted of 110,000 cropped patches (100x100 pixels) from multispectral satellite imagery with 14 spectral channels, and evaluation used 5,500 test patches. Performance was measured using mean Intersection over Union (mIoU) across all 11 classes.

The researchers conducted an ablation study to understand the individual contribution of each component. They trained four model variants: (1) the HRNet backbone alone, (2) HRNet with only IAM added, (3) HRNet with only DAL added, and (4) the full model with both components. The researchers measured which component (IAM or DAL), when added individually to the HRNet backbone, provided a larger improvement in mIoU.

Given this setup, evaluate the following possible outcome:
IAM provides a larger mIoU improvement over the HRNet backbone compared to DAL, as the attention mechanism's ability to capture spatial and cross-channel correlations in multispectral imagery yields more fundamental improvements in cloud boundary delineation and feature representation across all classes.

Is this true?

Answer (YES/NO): NO